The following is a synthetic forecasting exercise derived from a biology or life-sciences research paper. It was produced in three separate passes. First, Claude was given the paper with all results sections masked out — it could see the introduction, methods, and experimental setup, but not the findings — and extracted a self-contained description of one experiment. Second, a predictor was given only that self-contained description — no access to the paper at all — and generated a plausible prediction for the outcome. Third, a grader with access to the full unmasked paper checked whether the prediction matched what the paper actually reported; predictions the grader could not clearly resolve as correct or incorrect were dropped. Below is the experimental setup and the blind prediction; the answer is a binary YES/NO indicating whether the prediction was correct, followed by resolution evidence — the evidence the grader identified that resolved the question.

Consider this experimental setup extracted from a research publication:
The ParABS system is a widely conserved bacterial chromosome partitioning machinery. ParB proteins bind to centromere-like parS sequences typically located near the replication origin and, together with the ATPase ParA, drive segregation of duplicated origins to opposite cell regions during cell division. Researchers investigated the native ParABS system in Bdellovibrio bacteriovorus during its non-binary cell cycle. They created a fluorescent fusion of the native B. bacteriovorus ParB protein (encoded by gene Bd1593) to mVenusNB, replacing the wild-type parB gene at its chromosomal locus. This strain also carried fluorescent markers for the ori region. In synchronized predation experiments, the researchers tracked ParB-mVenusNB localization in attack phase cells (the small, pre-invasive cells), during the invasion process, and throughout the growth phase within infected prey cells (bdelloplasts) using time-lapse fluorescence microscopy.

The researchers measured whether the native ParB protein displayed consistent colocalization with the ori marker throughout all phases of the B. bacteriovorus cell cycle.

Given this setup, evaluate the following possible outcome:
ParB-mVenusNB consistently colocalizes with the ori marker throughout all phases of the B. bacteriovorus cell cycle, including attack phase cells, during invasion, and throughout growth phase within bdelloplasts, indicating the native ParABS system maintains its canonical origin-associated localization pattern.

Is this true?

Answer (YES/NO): NO